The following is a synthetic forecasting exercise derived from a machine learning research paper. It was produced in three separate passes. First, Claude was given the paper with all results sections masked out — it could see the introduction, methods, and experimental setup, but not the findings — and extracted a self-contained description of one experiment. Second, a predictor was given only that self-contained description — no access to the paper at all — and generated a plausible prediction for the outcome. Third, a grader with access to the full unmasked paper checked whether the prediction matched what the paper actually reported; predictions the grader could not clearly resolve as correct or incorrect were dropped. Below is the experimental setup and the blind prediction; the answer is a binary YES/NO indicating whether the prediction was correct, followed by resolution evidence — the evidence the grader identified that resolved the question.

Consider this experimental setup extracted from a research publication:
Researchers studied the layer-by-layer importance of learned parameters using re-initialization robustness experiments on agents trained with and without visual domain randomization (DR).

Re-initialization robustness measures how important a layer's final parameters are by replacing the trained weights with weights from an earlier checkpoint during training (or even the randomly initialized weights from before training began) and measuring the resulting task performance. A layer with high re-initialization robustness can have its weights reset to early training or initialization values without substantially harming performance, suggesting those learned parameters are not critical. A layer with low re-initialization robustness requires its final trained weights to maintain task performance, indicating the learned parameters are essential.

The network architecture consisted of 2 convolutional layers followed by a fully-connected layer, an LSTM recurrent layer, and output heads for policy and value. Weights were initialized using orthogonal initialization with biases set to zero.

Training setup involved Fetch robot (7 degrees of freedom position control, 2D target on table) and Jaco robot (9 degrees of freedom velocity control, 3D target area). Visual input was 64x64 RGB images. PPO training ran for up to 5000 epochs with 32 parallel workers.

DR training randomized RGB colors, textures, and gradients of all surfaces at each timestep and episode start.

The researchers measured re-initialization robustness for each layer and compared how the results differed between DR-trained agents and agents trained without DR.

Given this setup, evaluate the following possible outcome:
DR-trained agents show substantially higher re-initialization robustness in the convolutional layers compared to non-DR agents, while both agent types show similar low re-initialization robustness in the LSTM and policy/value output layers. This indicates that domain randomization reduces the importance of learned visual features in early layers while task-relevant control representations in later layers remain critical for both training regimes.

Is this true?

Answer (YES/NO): NO